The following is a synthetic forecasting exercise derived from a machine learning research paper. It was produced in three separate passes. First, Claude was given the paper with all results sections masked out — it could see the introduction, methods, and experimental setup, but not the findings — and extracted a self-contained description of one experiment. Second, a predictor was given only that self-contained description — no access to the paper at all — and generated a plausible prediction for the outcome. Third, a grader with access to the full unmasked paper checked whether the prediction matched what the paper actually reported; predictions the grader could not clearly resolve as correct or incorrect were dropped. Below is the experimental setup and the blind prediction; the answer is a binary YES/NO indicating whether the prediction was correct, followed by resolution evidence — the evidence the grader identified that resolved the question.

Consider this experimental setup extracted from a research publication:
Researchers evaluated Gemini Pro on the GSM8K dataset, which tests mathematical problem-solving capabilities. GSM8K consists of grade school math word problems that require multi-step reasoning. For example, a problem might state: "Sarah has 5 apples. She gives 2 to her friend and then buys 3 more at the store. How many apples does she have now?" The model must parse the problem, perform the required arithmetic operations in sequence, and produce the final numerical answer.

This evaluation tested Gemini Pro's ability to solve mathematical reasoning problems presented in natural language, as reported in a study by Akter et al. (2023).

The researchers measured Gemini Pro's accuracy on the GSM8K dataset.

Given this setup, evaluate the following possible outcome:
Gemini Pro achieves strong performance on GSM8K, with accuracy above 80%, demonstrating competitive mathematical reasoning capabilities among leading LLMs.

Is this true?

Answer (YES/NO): NO